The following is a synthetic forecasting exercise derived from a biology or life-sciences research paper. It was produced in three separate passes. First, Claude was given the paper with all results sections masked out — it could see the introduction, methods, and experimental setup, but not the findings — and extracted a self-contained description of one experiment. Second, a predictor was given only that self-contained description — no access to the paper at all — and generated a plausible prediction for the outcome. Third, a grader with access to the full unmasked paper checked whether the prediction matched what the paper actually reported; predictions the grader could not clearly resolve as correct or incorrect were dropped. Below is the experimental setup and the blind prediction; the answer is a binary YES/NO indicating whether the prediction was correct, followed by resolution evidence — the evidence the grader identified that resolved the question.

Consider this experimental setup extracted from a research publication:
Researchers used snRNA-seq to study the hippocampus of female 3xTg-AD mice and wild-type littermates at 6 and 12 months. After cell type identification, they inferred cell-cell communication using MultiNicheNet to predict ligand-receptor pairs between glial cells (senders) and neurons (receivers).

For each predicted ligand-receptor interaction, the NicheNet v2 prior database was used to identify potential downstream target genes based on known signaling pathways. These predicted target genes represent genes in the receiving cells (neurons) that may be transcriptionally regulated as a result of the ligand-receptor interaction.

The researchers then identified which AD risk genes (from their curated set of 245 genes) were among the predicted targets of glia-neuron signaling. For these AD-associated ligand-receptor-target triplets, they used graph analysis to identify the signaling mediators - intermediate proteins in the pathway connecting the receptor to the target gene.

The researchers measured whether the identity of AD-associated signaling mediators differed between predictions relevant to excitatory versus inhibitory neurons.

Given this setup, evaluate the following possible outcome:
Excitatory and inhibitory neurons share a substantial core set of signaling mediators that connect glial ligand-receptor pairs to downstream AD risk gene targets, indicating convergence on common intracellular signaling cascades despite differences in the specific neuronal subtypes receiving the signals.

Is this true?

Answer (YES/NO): YES